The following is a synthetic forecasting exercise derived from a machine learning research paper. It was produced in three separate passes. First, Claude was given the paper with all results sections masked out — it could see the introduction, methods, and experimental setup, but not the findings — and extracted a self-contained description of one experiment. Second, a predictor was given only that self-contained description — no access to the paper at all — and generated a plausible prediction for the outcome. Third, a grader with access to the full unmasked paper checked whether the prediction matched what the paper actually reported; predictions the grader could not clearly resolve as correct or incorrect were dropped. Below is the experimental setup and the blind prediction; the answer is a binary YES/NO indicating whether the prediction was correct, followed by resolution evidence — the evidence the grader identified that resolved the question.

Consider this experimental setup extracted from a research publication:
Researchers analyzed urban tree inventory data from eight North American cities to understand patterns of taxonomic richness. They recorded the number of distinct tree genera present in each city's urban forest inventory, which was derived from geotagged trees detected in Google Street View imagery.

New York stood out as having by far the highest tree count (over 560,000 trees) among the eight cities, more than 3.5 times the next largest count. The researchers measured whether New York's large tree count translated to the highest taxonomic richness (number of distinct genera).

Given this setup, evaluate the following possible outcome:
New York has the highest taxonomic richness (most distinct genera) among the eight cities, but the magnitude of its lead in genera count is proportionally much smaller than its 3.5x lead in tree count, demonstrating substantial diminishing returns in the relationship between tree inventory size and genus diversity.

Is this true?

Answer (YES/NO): NO